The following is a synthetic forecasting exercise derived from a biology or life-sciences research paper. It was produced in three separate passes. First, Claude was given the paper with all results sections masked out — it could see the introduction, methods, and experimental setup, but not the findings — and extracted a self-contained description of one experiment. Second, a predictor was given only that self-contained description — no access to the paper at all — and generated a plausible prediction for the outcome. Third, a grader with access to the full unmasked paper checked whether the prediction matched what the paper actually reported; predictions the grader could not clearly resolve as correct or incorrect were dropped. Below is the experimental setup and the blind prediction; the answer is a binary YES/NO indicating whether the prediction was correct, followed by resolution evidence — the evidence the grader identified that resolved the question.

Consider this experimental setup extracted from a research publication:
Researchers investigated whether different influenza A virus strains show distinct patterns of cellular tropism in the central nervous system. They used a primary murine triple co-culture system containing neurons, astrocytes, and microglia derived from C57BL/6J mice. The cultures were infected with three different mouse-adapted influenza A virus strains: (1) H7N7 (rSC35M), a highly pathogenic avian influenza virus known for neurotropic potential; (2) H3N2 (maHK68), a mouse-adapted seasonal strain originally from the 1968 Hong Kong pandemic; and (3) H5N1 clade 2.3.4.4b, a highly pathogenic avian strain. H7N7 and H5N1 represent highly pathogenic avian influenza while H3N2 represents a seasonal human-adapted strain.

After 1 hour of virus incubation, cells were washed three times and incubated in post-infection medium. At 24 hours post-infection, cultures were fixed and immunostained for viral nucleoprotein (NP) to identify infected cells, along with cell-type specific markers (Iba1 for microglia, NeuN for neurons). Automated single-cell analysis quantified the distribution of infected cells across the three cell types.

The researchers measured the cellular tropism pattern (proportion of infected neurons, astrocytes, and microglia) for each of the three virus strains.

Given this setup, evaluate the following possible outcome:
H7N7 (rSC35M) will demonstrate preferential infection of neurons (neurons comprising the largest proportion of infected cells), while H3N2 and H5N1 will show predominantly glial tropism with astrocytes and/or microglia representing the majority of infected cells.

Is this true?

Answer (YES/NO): NO